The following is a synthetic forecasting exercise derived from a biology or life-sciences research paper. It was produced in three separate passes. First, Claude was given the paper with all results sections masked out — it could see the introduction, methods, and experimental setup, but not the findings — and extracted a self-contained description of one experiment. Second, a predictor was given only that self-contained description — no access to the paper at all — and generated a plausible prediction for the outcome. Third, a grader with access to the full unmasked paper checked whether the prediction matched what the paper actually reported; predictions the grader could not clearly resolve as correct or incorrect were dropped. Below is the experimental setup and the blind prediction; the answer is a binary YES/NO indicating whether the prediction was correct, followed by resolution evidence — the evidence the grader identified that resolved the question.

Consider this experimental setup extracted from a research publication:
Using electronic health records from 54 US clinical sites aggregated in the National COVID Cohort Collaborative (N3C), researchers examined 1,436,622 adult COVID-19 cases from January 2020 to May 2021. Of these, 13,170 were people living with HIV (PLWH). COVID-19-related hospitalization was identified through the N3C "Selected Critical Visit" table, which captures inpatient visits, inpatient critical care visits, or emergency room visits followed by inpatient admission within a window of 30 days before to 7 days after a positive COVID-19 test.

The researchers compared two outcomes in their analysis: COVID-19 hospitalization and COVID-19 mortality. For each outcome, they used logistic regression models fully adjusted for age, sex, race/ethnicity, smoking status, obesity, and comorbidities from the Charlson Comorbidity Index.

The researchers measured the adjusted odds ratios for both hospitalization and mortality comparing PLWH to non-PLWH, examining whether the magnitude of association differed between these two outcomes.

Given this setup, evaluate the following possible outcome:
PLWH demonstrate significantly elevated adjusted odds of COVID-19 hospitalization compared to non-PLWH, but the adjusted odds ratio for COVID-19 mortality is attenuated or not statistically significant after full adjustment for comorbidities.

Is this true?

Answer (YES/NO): NO